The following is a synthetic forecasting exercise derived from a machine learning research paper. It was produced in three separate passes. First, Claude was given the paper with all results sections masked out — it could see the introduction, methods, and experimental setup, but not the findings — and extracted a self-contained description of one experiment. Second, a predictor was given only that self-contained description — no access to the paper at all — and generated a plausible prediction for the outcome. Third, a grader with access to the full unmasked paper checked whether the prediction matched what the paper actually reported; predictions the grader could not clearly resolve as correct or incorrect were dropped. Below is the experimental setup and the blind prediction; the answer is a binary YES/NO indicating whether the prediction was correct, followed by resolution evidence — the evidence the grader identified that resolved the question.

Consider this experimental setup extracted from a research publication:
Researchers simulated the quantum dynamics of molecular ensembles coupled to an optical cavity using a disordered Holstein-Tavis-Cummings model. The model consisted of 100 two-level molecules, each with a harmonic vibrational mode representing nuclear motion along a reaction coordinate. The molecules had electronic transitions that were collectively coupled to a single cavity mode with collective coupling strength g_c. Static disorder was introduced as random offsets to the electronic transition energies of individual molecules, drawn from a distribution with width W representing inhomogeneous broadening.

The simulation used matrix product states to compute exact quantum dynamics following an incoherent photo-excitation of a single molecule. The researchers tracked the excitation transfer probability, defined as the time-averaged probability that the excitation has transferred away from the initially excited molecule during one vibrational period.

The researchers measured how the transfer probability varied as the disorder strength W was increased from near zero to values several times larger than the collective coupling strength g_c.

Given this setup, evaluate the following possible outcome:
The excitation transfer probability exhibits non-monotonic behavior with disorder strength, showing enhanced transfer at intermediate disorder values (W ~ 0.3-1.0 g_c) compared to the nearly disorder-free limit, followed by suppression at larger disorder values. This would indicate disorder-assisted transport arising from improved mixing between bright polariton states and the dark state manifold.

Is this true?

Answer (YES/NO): NO